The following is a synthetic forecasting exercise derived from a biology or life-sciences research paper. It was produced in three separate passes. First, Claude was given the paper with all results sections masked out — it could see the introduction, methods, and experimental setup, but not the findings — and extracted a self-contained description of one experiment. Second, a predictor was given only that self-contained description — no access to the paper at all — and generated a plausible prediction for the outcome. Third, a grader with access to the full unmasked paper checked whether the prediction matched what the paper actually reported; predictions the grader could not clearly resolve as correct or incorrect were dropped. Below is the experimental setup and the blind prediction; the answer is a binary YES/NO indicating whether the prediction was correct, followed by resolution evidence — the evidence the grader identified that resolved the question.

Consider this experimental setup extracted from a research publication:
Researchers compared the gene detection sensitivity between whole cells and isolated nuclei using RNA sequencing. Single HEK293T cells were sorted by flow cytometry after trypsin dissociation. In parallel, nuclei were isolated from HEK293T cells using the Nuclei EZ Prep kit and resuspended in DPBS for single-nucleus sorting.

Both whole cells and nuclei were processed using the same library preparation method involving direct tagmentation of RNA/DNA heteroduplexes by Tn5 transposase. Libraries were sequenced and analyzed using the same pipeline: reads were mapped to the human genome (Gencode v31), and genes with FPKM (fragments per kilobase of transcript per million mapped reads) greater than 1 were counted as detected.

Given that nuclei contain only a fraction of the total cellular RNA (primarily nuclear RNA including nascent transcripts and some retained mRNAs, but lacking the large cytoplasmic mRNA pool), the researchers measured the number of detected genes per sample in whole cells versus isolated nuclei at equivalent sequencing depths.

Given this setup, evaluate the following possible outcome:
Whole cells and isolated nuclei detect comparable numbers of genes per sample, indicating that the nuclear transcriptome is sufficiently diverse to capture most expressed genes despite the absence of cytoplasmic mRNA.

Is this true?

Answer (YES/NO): YES